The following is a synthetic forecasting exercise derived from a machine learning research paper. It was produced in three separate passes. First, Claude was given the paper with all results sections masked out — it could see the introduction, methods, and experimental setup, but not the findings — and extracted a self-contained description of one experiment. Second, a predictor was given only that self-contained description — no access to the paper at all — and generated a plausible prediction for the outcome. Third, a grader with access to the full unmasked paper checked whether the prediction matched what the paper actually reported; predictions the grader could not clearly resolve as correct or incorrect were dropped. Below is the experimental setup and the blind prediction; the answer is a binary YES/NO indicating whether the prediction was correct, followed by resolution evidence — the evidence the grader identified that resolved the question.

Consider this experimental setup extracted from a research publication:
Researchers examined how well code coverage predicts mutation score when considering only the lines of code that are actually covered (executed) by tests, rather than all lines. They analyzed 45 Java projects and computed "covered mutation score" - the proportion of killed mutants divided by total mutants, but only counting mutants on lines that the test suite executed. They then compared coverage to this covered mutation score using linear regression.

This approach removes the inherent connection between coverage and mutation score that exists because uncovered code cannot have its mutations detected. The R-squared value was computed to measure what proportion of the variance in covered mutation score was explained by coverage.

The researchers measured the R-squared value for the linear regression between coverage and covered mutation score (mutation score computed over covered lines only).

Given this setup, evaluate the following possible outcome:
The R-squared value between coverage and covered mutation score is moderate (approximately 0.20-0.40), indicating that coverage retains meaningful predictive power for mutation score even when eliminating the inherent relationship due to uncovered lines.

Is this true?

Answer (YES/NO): NO